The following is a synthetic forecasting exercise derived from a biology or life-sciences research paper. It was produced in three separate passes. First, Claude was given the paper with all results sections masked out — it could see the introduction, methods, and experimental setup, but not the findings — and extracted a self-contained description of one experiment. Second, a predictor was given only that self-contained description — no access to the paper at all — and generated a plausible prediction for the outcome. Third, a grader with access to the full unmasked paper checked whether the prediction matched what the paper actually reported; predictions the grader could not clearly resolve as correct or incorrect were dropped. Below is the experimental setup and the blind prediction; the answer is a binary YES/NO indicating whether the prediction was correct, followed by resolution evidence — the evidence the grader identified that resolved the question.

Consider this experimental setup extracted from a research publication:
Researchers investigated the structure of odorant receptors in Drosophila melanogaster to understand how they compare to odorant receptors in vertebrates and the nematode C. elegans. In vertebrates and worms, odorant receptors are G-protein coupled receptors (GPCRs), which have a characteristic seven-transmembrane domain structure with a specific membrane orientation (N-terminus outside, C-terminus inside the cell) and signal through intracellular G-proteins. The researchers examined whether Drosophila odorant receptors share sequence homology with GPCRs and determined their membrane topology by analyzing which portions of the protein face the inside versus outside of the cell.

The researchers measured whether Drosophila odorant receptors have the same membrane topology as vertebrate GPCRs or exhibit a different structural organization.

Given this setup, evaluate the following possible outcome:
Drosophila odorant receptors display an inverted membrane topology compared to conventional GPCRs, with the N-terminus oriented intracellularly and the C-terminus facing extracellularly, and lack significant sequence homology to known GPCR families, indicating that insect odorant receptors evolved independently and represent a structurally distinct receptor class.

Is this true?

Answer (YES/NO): YES